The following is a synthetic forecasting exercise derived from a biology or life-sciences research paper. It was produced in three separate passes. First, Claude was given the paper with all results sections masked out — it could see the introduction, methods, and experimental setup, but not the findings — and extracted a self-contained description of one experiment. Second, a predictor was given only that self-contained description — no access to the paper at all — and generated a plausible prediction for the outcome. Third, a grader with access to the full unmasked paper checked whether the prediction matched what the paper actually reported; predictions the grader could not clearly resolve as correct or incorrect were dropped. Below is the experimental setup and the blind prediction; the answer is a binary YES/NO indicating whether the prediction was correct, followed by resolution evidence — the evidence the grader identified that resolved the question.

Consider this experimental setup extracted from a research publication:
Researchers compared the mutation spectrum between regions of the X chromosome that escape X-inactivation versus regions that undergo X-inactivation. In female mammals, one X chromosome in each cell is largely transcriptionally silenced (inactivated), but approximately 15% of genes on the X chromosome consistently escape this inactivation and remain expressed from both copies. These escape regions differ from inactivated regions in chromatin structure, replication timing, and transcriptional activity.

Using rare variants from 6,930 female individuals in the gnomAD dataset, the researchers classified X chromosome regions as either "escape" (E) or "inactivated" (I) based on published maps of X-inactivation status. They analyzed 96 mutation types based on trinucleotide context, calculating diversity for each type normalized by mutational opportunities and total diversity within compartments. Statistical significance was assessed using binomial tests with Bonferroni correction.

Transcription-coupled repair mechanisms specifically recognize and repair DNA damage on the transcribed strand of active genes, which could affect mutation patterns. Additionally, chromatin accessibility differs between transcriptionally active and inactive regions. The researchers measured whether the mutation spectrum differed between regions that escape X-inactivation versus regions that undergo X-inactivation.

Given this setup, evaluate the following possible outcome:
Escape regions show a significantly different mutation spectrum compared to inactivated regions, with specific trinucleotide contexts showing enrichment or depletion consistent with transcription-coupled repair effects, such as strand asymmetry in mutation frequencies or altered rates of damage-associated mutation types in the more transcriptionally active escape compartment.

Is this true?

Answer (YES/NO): NO